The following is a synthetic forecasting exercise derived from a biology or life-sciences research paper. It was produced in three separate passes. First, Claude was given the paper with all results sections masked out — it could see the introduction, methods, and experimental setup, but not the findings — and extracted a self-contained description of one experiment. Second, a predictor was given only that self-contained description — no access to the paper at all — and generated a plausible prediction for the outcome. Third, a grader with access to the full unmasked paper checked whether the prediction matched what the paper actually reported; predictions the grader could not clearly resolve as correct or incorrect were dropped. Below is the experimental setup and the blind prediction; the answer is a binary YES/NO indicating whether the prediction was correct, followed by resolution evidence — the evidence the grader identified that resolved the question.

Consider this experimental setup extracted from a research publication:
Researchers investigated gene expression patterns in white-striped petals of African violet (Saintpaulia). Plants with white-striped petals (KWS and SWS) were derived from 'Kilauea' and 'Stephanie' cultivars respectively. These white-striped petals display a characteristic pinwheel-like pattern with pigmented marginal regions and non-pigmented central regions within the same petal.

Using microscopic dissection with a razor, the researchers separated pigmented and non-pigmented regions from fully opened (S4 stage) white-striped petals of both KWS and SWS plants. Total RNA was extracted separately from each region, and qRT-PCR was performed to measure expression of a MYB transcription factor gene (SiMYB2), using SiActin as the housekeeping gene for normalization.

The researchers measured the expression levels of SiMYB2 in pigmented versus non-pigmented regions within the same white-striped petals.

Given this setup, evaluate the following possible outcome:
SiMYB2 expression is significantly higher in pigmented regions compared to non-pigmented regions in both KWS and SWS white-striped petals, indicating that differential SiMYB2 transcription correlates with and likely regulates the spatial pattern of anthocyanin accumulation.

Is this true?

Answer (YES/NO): NO